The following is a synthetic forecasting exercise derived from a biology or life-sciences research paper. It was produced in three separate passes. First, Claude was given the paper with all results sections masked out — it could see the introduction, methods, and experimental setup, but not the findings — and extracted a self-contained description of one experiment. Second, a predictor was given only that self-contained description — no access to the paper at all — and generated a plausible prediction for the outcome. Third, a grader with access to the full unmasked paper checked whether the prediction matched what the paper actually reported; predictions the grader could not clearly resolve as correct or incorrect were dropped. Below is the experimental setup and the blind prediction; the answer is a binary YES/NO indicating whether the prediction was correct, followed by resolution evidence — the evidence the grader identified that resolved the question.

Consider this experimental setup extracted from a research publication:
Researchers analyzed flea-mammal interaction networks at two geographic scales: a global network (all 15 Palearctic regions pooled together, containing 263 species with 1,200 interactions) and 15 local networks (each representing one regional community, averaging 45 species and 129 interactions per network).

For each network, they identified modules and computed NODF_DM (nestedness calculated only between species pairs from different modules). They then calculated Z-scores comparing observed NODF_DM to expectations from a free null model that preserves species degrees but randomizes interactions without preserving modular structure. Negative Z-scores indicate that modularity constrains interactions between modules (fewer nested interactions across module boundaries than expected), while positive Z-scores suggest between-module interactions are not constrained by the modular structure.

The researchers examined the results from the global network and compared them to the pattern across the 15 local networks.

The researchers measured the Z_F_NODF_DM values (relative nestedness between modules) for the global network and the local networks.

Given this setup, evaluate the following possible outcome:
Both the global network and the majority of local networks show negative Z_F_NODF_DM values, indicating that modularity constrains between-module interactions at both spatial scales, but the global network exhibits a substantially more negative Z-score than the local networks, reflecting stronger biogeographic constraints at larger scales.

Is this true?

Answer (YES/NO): YES